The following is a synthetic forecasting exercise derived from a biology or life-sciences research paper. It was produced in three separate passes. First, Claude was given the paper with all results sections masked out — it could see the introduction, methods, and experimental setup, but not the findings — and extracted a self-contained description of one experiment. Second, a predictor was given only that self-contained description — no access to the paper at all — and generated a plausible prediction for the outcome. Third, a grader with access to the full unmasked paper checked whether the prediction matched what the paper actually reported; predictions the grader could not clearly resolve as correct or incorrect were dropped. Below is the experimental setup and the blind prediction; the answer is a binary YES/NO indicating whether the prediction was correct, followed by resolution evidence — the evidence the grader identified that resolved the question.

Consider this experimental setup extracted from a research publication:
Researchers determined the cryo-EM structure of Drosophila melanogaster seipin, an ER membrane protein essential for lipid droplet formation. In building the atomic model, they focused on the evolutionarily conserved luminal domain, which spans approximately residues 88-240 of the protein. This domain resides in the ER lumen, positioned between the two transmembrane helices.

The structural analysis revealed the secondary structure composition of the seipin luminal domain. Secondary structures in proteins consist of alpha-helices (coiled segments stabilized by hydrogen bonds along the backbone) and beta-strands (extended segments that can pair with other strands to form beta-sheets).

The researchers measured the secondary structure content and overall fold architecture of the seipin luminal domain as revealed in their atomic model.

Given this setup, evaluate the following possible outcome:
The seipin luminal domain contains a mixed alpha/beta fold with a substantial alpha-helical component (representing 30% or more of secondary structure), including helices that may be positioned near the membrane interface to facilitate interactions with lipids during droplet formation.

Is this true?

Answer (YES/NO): NO